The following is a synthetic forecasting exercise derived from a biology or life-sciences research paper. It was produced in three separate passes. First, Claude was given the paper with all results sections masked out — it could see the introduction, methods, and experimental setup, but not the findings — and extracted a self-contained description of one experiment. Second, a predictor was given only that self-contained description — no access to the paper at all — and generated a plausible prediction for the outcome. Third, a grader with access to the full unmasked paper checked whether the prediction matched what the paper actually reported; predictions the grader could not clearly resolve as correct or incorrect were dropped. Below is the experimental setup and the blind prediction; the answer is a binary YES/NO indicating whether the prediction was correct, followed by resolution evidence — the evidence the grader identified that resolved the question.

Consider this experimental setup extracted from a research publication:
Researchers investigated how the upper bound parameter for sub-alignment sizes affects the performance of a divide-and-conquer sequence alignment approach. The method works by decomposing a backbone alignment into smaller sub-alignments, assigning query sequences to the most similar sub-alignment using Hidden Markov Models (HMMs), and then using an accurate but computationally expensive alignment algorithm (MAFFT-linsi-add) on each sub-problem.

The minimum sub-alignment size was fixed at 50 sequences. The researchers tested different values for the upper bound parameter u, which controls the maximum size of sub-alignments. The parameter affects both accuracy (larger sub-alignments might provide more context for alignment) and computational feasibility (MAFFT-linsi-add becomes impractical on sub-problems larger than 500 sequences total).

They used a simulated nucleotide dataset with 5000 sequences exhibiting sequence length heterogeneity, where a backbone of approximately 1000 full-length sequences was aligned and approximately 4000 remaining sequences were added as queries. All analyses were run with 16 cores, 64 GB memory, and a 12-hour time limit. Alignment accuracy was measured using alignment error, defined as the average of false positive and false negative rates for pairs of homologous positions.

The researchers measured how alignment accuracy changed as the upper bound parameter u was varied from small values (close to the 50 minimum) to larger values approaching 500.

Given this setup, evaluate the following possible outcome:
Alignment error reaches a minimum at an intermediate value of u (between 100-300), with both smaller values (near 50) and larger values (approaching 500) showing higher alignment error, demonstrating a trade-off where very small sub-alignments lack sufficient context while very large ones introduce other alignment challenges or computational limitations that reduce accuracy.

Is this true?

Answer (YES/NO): NO